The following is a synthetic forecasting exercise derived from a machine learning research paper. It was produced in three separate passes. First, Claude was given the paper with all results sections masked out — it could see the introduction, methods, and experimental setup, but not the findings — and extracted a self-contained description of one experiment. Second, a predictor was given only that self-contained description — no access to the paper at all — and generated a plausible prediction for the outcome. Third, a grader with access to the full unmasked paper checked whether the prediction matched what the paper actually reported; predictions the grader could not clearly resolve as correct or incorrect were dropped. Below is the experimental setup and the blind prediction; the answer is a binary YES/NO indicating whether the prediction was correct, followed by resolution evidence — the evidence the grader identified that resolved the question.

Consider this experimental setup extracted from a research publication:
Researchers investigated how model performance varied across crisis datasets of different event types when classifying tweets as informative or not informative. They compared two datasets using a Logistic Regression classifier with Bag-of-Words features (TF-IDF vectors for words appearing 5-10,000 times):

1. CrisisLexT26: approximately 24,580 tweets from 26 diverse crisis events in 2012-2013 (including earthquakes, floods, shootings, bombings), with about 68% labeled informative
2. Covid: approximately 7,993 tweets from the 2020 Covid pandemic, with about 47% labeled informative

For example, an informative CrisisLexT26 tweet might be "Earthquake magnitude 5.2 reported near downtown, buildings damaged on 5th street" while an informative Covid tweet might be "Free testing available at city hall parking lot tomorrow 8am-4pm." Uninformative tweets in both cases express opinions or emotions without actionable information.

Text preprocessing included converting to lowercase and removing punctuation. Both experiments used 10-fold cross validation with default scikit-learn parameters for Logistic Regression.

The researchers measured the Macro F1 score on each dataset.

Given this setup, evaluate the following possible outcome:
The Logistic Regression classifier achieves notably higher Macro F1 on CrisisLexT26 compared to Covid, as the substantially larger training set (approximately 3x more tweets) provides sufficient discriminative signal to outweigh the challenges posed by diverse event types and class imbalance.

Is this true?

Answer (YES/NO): NO